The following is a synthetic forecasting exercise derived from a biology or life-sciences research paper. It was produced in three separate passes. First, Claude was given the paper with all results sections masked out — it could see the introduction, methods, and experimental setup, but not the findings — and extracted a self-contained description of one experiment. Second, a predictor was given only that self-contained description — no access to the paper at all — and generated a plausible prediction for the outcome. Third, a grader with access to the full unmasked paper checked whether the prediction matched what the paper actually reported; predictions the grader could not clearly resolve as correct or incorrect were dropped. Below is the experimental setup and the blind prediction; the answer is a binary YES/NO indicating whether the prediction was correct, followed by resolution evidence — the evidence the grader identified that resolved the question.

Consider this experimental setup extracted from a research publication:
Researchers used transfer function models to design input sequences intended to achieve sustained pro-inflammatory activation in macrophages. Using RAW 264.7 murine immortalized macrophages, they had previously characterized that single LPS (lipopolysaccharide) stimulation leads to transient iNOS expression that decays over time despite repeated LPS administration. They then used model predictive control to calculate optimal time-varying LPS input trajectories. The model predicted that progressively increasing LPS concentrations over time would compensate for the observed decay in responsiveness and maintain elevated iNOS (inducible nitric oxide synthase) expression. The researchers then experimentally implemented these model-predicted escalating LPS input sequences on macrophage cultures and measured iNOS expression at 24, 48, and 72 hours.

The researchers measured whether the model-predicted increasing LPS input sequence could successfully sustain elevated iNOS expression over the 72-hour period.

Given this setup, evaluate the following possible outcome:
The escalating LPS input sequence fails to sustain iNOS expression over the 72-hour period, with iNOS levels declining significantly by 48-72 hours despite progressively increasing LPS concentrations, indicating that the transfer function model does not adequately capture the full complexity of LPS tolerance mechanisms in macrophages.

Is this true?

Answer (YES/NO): YES